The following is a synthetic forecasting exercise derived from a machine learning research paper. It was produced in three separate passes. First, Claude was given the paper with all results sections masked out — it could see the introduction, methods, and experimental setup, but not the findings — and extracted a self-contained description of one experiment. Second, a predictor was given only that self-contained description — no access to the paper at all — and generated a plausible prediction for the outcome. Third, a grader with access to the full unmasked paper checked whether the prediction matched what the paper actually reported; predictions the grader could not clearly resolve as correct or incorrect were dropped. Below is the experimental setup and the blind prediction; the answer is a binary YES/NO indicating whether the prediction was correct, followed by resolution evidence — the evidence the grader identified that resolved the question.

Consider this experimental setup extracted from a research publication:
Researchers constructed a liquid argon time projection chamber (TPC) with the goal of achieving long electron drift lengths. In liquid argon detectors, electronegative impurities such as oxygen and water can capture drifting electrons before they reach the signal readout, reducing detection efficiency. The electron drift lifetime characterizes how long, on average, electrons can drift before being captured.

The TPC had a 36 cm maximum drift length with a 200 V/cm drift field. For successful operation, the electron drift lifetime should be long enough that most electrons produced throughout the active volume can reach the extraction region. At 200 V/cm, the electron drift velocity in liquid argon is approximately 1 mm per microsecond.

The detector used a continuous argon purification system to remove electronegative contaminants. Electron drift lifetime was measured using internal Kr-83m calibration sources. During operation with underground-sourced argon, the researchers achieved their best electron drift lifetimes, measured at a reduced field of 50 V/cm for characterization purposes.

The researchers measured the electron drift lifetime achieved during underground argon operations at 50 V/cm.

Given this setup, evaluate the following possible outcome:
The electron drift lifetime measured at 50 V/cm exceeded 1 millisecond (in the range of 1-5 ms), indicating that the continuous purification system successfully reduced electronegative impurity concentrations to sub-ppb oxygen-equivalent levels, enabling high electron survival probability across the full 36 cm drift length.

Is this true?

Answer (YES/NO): NO